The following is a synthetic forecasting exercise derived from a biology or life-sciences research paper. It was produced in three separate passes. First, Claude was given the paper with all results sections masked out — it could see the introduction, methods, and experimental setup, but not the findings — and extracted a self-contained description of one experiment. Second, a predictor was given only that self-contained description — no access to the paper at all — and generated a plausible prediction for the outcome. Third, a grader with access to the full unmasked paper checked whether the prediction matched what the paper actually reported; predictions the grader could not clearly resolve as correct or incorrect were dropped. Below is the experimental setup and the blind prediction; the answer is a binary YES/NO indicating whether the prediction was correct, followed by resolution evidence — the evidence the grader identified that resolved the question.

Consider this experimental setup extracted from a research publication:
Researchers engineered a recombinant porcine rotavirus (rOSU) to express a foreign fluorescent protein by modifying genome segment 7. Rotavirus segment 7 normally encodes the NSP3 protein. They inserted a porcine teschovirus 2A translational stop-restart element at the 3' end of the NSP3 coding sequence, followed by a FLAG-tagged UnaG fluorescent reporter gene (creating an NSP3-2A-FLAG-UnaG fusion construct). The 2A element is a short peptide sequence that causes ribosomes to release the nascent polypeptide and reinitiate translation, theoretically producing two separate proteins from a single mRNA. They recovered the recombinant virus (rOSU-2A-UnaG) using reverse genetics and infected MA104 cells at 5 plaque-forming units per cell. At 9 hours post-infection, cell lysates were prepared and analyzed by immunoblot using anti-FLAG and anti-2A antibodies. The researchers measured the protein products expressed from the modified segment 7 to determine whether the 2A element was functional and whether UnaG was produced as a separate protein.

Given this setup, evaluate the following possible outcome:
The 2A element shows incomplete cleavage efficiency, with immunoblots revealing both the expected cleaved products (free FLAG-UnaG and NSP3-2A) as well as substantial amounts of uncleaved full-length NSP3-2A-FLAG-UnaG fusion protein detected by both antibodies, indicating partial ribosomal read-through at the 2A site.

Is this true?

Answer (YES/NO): NO